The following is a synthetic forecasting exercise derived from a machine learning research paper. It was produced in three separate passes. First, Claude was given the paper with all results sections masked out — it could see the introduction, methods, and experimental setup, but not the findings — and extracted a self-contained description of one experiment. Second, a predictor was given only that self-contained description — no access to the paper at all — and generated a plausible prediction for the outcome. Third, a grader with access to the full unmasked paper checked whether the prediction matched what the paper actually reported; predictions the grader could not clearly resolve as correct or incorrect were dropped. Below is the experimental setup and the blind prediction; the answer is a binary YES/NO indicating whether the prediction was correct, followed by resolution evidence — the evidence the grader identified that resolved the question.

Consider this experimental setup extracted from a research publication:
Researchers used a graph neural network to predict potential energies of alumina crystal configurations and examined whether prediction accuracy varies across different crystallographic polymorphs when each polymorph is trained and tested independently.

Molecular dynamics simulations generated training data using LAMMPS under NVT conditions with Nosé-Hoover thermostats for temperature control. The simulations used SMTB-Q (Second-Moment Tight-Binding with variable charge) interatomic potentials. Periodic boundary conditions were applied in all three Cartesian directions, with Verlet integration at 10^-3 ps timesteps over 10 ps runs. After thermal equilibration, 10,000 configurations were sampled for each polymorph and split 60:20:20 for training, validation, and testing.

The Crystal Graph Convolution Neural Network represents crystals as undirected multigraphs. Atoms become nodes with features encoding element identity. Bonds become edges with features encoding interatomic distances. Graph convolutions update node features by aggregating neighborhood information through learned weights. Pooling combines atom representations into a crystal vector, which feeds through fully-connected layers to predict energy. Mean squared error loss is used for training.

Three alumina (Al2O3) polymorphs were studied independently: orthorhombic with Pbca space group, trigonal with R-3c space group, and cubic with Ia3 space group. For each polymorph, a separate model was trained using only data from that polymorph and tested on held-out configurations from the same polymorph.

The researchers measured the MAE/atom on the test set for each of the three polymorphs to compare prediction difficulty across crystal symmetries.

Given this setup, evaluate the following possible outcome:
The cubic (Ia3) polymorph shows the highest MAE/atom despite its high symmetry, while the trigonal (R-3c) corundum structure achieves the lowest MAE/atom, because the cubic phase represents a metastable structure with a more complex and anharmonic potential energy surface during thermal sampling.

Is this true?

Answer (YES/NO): NO